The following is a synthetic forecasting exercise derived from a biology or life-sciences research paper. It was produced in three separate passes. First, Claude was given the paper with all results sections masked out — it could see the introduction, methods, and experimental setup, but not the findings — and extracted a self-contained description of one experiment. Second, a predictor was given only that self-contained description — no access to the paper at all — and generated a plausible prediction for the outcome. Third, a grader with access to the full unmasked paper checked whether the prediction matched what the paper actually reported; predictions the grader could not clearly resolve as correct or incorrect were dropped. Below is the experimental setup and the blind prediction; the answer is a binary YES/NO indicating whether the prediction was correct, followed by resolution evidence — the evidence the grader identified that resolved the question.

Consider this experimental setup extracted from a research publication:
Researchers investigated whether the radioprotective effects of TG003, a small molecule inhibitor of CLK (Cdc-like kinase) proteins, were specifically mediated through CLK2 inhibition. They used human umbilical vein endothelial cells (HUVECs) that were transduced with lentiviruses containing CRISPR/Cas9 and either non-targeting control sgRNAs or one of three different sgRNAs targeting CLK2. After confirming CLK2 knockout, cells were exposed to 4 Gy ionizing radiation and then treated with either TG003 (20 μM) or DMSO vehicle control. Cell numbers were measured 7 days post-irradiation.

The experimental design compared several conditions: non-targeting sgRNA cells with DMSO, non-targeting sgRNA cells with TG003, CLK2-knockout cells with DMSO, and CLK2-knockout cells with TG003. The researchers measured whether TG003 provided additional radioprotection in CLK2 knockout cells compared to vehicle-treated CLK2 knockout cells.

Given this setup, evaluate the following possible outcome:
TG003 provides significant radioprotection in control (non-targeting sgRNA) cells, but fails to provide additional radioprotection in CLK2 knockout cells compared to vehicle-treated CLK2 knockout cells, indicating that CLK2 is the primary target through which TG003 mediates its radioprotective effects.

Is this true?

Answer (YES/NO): YES